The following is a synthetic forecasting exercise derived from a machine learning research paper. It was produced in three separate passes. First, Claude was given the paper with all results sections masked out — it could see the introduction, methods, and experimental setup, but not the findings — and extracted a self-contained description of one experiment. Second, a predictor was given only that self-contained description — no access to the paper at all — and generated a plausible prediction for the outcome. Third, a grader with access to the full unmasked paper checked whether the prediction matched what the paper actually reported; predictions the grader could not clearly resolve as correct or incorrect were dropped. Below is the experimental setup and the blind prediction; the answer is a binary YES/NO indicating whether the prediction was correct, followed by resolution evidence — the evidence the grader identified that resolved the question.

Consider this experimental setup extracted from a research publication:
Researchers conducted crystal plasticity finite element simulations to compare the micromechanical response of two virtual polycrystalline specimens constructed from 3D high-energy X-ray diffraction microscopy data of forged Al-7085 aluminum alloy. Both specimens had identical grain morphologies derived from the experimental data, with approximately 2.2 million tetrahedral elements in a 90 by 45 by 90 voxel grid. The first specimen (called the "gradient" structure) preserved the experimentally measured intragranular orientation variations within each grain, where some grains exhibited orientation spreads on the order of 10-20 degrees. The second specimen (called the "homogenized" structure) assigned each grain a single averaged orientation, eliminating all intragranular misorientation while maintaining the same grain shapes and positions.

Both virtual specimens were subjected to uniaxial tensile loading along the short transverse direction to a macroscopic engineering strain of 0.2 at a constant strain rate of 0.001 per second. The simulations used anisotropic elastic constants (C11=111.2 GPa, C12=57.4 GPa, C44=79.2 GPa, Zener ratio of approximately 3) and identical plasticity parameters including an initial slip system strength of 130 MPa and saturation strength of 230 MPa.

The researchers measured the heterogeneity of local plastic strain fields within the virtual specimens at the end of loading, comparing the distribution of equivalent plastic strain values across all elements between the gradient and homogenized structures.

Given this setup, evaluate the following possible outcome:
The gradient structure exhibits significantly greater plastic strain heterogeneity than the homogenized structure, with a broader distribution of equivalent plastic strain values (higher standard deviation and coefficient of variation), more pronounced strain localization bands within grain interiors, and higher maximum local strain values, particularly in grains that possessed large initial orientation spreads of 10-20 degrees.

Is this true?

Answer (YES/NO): NO